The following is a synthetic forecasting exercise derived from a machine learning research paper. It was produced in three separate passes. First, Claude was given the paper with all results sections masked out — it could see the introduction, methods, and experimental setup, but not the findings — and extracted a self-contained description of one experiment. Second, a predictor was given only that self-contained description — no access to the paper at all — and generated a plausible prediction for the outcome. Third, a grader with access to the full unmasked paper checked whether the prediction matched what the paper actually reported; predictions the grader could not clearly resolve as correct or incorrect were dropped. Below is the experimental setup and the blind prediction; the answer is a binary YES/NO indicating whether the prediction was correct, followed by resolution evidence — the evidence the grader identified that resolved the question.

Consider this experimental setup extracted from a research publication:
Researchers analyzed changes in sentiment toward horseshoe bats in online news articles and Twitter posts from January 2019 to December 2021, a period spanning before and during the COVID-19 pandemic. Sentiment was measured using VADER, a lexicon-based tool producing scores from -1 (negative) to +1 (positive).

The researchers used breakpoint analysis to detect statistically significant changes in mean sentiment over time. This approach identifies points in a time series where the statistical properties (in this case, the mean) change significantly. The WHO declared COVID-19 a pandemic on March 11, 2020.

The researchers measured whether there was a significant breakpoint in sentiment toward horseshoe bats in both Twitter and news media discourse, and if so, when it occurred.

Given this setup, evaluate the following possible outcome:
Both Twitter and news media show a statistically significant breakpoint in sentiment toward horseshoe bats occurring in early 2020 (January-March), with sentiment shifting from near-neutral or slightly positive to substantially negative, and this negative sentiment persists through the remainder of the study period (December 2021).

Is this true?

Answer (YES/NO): NO